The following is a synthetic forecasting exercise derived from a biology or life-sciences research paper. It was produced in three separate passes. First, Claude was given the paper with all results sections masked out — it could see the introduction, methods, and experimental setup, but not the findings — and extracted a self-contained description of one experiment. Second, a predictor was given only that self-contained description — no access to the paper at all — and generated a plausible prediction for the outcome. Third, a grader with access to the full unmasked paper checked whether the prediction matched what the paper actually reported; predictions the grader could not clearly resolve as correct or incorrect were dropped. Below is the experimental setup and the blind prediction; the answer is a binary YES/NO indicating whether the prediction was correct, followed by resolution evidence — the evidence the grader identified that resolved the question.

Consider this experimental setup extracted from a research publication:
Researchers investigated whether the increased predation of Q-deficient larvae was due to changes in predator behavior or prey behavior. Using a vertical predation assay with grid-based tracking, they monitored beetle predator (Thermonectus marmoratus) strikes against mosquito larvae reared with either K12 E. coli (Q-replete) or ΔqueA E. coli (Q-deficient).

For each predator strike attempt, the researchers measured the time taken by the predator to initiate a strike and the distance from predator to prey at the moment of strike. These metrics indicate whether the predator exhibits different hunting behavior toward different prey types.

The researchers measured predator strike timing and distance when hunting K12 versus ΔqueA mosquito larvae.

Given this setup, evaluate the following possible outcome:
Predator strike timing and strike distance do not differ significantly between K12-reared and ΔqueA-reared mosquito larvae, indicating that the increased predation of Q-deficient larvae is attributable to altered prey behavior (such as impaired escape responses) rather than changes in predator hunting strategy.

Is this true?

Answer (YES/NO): YES